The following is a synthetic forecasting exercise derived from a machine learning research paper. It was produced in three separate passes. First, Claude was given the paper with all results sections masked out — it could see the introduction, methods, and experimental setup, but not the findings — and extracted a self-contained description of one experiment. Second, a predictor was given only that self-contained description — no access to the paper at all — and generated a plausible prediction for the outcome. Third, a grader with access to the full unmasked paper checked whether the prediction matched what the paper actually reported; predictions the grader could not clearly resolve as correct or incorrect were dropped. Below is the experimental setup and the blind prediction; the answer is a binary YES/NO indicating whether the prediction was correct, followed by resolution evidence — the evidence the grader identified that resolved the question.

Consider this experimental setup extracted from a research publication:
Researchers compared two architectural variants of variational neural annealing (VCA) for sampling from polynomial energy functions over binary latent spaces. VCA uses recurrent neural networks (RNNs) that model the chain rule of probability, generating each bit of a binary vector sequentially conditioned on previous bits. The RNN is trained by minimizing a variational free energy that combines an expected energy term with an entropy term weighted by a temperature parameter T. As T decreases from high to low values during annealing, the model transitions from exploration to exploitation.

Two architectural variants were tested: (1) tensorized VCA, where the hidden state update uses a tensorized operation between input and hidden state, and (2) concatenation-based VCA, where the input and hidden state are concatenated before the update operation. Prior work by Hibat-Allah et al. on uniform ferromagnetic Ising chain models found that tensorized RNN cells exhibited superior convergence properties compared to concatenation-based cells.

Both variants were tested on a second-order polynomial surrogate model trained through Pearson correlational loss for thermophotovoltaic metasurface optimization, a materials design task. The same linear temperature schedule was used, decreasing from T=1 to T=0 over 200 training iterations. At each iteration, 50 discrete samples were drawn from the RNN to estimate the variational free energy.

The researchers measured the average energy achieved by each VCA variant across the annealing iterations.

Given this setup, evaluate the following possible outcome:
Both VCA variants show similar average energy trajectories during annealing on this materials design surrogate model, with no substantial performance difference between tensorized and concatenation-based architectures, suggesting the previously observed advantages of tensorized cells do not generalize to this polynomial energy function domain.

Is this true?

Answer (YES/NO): YES